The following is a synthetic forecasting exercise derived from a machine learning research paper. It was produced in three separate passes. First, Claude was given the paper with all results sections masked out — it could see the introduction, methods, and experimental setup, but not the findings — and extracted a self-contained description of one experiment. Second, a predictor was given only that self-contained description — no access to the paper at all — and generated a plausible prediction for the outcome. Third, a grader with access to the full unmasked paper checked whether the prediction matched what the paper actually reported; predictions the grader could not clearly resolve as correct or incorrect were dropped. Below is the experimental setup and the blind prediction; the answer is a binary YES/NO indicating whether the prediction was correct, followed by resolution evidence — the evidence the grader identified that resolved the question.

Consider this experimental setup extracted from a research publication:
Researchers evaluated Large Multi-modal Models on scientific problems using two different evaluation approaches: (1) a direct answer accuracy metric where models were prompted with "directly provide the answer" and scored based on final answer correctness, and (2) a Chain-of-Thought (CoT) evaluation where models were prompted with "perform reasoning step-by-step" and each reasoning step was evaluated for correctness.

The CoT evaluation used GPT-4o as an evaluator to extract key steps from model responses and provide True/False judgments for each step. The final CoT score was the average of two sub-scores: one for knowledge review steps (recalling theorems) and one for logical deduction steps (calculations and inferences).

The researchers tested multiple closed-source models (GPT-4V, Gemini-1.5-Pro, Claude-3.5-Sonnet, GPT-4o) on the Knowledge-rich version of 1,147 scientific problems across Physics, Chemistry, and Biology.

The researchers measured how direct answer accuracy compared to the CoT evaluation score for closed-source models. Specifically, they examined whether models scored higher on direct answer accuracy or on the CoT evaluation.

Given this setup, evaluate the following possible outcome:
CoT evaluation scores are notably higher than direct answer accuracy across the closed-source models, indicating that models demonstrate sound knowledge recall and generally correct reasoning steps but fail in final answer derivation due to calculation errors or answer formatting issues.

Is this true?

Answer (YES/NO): YES